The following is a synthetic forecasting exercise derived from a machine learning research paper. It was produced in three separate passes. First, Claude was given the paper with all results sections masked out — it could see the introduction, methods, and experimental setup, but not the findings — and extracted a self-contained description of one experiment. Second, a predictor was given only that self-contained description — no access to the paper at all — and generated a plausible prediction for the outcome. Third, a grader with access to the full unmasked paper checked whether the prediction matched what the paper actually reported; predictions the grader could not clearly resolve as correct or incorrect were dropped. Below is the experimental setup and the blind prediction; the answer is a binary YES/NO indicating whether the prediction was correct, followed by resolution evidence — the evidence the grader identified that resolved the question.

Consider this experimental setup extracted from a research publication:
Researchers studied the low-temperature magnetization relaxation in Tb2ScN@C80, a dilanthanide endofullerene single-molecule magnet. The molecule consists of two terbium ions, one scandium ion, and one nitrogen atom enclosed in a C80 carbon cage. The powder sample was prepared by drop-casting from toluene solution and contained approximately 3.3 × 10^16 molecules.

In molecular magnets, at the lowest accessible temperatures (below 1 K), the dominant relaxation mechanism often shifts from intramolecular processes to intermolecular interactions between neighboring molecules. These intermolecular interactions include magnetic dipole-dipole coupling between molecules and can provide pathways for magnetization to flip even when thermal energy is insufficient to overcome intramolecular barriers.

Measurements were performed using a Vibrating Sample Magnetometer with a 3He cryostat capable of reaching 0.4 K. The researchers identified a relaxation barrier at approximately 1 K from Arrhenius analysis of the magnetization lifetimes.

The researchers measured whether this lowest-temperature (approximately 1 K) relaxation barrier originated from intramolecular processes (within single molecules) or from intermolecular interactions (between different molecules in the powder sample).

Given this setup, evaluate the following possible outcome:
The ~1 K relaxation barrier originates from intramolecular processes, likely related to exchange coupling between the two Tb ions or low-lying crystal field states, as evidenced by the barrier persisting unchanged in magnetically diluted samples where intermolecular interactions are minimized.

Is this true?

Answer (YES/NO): NO